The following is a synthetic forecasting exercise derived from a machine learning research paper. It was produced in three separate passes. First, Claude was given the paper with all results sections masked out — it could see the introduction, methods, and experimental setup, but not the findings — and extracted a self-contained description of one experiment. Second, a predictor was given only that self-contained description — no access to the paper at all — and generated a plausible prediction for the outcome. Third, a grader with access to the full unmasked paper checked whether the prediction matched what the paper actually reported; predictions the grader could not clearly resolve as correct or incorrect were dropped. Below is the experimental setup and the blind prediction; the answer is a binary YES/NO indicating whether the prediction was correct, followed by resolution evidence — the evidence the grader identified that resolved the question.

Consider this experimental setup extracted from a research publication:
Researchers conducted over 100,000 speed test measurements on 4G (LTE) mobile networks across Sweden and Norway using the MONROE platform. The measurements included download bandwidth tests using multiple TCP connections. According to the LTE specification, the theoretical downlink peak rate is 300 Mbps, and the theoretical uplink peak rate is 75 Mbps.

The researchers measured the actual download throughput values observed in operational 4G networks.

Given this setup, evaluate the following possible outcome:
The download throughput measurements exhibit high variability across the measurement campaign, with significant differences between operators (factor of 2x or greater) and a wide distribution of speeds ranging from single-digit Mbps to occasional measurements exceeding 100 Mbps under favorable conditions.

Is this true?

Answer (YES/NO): NO